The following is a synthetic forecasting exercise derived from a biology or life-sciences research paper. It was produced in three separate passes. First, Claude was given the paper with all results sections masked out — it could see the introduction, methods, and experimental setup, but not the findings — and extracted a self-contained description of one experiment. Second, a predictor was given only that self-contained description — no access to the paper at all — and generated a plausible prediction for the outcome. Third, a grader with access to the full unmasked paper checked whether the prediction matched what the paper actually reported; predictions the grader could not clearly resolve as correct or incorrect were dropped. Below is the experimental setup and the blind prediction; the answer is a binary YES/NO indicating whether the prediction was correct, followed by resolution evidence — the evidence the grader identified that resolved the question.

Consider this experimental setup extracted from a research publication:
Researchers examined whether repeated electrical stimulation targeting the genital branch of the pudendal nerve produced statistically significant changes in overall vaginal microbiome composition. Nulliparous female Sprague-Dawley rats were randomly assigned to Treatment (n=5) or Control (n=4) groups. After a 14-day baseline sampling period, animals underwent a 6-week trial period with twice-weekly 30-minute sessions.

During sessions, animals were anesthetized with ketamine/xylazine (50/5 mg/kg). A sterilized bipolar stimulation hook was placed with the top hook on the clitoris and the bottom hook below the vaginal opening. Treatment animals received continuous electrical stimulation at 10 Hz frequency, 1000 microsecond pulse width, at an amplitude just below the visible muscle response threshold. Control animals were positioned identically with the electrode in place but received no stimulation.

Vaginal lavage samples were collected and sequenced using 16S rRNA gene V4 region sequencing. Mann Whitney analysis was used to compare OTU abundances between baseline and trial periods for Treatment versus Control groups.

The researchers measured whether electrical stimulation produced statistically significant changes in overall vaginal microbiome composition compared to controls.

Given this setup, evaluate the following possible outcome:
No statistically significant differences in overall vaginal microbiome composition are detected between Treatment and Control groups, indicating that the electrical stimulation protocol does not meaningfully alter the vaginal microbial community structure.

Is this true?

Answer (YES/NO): YES